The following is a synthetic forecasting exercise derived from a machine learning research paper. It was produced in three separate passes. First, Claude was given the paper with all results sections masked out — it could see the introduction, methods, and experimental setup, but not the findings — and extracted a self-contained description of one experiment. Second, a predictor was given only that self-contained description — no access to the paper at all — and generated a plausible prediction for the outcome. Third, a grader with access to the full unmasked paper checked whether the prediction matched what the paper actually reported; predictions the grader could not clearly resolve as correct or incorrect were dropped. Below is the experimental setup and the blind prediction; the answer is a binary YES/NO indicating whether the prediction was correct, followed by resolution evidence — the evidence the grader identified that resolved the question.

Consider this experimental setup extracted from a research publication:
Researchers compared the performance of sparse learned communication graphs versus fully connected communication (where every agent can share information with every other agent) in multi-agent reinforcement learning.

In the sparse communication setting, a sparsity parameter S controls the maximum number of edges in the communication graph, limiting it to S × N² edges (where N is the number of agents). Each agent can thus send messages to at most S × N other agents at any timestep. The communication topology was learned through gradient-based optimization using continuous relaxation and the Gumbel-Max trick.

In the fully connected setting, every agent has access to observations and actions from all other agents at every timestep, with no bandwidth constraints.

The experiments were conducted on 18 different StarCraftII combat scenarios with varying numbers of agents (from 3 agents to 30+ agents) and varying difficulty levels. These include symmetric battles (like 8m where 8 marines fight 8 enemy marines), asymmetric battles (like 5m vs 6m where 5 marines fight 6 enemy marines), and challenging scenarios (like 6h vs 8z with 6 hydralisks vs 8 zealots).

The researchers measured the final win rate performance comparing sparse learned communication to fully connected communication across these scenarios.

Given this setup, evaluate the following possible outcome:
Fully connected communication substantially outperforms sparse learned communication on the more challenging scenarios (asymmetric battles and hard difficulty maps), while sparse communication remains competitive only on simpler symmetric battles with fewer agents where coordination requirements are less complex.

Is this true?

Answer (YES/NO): NO